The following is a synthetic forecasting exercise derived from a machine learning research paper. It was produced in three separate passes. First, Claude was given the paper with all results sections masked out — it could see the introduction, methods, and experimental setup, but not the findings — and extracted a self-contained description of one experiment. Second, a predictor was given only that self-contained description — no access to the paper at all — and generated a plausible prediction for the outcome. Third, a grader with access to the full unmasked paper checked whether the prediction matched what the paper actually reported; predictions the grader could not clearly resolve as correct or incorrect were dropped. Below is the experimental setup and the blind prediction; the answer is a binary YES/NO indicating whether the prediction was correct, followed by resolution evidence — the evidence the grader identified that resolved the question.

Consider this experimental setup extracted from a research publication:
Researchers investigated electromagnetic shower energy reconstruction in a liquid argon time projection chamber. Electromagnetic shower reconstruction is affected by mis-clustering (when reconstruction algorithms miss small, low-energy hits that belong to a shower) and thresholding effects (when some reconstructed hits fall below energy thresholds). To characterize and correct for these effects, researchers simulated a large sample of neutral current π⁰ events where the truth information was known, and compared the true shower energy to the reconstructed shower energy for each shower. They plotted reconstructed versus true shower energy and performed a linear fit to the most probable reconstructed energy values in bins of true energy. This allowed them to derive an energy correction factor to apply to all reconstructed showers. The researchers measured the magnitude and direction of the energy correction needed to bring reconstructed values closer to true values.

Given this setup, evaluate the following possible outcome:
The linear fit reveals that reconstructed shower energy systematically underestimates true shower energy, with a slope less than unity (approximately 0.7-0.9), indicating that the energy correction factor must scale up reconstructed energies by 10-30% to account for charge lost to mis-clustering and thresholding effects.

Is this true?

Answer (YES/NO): YES